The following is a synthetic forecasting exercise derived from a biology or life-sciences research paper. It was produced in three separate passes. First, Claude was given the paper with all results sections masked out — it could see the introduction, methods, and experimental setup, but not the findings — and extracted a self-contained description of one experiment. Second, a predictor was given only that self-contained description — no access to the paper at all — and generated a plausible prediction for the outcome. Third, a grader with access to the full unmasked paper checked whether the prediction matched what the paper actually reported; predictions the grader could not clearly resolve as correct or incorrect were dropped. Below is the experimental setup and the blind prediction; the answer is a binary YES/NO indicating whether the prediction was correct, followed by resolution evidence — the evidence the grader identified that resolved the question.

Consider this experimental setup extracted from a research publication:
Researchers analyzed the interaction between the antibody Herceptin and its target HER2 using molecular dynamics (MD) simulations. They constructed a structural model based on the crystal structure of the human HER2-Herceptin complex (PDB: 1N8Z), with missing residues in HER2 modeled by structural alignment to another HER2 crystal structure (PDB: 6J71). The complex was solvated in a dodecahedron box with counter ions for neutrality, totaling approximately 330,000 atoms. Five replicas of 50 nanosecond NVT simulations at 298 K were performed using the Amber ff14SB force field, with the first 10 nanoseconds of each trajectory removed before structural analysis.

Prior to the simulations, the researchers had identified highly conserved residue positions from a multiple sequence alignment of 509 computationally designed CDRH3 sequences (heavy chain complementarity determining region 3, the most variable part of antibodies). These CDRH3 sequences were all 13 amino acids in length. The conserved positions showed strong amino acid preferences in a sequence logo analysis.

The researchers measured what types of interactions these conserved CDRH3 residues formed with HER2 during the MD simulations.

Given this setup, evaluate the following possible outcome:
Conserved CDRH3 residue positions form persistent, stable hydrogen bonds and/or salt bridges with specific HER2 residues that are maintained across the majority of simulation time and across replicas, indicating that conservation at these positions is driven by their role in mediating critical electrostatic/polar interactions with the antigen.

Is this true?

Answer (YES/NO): NO